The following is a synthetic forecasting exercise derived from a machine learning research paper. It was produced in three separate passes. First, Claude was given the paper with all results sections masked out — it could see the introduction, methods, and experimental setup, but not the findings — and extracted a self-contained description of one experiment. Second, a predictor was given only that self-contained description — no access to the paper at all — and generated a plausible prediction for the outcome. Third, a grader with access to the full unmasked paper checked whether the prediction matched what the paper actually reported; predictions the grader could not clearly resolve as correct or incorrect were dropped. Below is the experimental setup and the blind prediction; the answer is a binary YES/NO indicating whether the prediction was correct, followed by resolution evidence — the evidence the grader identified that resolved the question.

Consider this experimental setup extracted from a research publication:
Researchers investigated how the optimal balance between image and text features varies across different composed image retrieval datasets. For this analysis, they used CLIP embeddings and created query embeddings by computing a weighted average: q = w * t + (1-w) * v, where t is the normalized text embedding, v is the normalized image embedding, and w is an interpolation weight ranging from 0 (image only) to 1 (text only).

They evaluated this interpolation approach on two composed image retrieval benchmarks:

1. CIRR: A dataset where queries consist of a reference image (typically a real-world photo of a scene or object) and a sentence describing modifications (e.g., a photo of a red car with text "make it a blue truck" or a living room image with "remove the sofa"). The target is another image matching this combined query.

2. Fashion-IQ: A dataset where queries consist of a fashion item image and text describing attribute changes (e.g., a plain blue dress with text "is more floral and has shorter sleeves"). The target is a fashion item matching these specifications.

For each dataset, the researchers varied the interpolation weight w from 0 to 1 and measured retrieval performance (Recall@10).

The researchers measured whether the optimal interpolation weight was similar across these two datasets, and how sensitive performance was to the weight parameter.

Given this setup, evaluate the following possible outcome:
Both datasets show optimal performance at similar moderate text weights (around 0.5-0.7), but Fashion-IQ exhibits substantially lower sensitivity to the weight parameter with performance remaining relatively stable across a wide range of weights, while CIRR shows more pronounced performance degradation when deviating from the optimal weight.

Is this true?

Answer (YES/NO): NO